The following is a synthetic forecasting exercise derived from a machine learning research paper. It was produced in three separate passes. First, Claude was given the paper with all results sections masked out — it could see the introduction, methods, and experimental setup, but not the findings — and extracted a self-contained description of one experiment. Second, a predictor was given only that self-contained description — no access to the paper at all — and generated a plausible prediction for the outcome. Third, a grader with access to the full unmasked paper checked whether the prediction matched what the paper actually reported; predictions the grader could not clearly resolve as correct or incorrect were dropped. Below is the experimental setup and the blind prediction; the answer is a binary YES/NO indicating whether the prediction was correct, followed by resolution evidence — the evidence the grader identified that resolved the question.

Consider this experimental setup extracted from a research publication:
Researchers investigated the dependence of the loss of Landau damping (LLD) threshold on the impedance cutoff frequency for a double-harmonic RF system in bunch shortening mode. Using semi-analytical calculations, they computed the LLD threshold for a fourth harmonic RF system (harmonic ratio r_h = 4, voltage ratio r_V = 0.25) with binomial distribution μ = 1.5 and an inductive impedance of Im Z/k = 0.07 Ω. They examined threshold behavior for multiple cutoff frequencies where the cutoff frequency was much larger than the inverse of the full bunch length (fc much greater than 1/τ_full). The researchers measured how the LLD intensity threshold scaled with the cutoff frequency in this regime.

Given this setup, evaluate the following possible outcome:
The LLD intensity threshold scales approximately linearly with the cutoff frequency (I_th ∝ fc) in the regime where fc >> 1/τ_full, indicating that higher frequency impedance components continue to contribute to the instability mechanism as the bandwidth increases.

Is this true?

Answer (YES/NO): NO